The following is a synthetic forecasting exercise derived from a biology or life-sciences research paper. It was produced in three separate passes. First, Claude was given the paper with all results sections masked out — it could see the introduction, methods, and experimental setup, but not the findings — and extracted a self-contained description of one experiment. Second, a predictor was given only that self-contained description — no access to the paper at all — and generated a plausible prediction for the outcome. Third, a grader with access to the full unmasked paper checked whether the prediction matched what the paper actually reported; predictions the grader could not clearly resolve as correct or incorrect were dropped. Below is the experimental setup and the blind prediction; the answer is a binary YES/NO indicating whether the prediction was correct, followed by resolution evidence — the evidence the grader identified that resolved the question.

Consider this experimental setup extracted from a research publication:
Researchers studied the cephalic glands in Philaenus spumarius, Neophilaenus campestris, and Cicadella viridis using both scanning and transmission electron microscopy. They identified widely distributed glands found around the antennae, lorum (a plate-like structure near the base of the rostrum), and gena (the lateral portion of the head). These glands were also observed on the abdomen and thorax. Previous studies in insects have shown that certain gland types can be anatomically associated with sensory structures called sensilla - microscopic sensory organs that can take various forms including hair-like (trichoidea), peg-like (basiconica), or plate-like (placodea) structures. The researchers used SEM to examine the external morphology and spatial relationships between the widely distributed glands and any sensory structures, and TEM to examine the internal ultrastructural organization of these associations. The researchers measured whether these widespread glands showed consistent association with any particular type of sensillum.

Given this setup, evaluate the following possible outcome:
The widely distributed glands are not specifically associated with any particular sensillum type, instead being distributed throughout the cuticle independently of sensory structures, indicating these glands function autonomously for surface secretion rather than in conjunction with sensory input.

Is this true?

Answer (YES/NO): NO